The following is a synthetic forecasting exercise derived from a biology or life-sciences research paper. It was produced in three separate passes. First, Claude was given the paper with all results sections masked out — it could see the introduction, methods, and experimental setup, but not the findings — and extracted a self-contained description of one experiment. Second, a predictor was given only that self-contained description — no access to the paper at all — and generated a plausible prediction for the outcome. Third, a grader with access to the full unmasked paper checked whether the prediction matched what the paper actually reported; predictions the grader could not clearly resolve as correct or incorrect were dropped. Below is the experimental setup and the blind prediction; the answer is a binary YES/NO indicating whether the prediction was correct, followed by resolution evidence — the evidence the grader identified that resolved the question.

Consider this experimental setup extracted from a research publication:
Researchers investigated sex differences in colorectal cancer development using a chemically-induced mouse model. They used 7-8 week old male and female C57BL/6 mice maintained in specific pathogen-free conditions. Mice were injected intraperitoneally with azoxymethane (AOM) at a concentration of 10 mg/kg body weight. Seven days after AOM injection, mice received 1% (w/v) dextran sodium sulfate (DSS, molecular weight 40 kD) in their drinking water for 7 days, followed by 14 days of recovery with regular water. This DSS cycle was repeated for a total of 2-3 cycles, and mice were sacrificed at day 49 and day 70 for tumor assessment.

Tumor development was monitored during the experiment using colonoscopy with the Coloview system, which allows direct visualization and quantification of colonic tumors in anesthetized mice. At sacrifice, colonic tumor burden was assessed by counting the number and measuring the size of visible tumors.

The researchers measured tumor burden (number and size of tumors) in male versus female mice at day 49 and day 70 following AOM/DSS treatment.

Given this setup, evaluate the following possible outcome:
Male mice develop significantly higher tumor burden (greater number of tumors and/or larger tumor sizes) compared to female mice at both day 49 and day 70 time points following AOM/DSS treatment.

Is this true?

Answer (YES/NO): NO